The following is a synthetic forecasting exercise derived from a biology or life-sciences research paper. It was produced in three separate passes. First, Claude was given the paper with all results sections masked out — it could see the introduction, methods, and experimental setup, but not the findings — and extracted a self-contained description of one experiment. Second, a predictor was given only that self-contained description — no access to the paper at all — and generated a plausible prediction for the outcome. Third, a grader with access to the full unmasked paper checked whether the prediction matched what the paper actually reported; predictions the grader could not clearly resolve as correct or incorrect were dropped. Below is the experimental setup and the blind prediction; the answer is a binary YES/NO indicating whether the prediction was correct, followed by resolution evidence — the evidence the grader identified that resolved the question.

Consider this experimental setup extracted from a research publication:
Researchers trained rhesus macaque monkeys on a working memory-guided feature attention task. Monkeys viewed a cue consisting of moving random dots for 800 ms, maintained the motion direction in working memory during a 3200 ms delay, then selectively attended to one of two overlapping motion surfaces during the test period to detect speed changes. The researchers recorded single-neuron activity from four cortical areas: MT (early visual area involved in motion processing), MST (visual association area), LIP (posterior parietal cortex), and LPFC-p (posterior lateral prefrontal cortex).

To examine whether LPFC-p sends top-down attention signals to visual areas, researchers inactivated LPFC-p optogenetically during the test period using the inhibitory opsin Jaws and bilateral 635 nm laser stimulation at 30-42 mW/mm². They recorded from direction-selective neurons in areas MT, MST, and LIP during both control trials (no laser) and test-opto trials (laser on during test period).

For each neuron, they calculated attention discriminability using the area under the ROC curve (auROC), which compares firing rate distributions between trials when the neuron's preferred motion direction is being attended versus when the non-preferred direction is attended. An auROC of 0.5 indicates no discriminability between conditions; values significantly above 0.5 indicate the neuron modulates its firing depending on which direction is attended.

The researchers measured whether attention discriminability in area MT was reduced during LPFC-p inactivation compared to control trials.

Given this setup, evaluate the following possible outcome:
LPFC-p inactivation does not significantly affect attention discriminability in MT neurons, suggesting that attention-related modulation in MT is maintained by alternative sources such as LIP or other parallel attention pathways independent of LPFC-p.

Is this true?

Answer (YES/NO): YES